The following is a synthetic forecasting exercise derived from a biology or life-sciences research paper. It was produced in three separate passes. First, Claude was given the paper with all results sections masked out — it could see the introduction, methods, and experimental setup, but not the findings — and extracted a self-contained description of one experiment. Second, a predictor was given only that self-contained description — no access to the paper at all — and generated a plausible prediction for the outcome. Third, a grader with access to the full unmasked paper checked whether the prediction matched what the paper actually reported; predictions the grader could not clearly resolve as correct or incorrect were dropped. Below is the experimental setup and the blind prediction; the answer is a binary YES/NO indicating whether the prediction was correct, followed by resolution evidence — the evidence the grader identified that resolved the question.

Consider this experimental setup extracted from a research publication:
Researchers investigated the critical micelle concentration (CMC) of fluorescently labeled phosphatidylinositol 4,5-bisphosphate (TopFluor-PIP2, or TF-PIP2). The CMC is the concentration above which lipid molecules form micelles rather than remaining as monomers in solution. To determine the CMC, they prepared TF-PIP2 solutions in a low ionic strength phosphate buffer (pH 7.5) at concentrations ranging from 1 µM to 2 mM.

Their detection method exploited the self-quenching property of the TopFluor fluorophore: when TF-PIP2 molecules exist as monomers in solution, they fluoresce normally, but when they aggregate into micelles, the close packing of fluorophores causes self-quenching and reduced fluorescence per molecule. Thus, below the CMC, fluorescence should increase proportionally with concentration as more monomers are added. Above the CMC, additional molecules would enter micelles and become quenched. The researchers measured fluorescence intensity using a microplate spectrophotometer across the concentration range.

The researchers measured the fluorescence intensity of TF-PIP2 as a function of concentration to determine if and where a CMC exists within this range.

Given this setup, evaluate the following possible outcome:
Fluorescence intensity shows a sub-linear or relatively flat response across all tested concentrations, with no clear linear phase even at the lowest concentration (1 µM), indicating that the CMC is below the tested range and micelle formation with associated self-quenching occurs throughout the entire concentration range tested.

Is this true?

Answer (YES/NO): NO